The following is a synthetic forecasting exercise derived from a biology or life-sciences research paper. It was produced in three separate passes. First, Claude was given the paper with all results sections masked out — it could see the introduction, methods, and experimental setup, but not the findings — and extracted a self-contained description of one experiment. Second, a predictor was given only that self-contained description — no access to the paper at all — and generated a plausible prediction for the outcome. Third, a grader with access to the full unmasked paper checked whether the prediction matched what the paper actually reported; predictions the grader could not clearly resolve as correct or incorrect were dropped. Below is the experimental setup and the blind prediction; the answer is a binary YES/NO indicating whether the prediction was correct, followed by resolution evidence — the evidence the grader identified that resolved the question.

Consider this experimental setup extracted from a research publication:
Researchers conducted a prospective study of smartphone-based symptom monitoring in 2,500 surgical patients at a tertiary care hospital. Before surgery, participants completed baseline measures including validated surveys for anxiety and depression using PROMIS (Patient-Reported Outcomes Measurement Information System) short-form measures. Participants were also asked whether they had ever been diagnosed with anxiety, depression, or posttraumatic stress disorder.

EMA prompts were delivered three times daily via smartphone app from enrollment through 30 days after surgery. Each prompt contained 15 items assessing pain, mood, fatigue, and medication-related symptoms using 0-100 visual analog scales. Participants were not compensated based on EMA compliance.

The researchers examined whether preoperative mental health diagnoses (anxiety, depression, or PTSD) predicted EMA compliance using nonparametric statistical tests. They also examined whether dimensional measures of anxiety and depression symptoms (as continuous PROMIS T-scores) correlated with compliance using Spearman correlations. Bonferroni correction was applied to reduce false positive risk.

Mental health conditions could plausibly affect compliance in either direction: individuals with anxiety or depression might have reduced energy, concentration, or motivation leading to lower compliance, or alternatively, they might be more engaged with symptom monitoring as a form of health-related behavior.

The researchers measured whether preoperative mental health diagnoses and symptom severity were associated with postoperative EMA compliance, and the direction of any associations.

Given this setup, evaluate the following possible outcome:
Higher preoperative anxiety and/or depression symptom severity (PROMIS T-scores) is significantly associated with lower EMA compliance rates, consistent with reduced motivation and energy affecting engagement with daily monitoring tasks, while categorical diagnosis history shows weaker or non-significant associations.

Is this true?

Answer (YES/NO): YES